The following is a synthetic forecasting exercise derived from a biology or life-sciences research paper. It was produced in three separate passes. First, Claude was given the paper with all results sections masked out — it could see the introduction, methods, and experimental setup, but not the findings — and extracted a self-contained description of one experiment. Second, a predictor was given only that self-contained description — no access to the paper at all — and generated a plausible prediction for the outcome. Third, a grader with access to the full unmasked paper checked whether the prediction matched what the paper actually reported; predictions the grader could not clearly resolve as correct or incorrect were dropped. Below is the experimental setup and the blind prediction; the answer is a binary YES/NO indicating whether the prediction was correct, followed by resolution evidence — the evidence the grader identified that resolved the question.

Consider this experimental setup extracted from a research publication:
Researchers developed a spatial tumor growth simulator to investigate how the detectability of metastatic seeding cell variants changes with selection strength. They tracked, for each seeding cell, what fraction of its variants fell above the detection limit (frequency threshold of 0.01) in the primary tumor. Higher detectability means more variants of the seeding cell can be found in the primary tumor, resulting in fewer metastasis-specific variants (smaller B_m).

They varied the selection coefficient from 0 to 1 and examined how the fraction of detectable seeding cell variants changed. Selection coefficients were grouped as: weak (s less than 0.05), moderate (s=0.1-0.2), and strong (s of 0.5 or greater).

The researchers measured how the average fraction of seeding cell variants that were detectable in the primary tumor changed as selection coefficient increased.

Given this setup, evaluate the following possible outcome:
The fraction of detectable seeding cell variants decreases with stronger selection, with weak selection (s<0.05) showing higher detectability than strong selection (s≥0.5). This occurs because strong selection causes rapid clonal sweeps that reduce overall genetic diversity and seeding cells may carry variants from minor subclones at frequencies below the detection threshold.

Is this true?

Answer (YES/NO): NO